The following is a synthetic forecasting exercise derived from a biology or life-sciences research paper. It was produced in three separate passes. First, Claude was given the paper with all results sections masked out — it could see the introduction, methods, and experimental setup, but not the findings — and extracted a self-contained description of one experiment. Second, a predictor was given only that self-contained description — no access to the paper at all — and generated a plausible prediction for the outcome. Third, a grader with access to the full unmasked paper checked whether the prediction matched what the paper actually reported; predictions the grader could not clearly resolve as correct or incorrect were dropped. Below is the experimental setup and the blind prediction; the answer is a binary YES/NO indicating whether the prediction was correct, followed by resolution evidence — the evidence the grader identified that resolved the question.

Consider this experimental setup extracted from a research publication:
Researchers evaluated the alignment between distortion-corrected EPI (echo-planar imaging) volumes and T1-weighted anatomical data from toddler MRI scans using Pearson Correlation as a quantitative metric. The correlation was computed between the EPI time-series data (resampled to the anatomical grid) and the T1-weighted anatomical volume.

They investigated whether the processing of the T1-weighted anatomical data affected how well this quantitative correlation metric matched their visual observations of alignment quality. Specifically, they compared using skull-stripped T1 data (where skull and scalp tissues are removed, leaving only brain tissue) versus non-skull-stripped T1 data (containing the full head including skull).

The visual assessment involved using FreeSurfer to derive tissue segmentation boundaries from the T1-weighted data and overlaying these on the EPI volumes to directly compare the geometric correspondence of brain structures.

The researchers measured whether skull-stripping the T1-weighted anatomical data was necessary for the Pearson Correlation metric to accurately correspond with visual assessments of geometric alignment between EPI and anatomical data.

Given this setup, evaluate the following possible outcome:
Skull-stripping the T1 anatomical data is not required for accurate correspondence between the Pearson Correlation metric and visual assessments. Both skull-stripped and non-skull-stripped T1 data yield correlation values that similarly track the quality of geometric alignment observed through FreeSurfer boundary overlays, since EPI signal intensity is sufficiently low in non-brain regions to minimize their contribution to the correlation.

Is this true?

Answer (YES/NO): NO